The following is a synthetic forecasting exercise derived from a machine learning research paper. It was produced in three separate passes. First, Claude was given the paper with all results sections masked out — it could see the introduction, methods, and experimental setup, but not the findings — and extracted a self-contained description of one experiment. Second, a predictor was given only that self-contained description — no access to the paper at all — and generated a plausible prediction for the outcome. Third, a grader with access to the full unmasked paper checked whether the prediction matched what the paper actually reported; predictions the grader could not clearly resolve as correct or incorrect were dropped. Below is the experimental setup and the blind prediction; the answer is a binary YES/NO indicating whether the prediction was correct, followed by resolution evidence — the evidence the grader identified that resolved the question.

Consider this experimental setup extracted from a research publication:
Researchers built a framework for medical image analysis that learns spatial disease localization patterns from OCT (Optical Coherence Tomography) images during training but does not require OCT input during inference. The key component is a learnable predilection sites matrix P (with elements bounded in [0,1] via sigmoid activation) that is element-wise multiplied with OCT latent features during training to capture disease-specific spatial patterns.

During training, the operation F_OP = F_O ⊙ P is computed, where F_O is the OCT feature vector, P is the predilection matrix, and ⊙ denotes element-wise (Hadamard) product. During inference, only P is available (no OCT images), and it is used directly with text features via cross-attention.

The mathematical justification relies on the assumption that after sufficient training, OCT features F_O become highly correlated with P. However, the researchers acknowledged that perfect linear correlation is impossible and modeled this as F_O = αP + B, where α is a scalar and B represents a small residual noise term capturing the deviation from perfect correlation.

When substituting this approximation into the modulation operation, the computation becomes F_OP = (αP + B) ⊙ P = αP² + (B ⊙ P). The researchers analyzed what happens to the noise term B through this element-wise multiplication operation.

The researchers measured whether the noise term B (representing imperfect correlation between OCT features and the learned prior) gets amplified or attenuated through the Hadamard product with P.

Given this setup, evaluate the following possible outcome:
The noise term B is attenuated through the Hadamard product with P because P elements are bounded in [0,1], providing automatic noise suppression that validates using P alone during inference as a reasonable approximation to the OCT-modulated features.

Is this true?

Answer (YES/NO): YES